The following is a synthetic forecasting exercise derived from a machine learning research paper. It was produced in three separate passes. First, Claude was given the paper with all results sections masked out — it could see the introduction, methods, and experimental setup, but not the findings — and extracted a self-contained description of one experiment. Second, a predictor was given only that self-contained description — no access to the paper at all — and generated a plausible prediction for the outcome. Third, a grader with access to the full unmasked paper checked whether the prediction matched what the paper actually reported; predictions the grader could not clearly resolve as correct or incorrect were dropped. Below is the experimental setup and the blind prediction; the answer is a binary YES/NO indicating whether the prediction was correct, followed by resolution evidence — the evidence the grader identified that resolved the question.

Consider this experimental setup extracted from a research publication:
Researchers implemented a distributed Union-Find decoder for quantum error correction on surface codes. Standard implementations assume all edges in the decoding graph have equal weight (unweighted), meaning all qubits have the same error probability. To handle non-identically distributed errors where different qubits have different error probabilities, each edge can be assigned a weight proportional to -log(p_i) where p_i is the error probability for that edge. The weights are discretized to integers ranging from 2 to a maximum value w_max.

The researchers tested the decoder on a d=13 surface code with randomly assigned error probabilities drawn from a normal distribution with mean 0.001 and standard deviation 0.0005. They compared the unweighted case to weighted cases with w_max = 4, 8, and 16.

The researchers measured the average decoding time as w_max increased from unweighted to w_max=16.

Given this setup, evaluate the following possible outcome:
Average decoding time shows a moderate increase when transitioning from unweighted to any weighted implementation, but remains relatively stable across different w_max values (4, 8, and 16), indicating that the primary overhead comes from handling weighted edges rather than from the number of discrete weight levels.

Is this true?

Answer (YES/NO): NO